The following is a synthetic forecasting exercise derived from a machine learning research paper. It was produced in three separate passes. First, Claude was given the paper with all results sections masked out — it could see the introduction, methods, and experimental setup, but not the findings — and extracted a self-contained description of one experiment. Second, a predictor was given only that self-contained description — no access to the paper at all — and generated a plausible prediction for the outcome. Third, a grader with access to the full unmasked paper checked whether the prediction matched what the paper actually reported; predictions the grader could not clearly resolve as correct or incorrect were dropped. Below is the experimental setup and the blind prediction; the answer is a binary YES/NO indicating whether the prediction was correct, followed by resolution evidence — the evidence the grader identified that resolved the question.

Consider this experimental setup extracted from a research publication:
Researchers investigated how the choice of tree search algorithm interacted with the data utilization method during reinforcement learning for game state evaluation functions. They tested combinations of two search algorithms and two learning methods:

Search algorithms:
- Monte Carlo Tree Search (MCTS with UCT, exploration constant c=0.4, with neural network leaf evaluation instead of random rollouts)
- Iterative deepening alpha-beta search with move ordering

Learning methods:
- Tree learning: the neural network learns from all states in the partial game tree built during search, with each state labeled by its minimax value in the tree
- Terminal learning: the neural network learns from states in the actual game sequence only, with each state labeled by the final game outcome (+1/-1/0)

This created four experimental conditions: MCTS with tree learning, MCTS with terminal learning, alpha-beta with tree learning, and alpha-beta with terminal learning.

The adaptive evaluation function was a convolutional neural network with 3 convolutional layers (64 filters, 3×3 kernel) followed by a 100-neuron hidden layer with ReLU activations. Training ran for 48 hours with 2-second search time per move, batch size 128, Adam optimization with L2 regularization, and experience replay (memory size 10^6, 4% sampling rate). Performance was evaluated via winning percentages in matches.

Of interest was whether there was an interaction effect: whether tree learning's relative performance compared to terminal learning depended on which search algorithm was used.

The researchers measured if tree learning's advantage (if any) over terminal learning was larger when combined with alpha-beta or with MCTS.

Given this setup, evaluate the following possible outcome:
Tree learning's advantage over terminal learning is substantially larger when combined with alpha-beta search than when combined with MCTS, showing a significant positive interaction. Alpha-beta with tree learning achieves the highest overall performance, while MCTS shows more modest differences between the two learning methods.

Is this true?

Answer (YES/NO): YES